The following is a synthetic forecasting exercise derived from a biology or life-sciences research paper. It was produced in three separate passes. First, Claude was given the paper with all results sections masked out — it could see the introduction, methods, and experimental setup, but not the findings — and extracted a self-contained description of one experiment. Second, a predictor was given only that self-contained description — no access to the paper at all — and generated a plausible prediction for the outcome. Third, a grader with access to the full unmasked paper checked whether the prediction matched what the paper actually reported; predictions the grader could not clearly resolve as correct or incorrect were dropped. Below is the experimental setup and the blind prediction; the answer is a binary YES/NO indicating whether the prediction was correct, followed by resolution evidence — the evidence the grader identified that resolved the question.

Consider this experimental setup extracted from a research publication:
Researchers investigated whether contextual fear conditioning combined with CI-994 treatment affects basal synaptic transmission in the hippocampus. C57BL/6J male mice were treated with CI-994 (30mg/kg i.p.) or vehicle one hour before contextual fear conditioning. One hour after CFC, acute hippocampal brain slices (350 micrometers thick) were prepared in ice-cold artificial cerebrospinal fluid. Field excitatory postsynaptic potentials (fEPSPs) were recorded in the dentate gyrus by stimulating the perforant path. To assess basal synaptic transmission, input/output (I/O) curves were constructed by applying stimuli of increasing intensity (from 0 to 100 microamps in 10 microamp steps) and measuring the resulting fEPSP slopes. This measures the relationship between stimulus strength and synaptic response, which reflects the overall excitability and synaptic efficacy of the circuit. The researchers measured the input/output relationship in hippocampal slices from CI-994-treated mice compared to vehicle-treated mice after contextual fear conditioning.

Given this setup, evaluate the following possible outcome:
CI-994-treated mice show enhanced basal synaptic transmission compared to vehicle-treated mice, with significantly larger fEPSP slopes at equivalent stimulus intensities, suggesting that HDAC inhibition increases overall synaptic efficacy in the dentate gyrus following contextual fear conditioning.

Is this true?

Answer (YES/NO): NO